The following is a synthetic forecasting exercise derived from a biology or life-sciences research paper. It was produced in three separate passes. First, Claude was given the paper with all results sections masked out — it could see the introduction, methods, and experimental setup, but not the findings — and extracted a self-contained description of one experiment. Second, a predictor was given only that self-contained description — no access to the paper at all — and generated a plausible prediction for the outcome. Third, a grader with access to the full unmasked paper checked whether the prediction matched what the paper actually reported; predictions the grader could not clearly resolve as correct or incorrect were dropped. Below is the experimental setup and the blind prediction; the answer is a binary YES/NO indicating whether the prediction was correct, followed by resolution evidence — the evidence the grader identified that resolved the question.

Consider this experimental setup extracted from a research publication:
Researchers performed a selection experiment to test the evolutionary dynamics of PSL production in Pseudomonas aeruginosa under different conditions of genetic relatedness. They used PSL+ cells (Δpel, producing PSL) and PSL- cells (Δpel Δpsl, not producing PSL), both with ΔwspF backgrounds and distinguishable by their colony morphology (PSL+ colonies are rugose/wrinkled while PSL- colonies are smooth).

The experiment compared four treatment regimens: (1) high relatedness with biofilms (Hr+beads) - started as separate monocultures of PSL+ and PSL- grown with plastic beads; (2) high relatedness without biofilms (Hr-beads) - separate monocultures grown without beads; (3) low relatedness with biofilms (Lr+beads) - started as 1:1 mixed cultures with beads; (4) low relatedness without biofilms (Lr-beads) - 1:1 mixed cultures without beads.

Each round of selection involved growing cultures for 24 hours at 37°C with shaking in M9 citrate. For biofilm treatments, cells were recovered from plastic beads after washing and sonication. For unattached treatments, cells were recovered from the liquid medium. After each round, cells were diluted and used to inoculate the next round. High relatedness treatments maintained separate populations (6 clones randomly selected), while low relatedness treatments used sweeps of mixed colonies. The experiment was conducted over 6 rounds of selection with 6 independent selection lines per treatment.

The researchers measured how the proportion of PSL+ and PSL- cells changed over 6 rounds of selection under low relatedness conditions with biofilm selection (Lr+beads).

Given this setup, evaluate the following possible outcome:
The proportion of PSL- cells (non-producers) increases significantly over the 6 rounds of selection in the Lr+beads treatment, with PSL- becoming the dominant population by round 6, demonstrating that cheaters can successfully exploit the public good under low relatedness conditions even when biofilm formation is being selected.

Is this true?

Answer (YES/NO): NO